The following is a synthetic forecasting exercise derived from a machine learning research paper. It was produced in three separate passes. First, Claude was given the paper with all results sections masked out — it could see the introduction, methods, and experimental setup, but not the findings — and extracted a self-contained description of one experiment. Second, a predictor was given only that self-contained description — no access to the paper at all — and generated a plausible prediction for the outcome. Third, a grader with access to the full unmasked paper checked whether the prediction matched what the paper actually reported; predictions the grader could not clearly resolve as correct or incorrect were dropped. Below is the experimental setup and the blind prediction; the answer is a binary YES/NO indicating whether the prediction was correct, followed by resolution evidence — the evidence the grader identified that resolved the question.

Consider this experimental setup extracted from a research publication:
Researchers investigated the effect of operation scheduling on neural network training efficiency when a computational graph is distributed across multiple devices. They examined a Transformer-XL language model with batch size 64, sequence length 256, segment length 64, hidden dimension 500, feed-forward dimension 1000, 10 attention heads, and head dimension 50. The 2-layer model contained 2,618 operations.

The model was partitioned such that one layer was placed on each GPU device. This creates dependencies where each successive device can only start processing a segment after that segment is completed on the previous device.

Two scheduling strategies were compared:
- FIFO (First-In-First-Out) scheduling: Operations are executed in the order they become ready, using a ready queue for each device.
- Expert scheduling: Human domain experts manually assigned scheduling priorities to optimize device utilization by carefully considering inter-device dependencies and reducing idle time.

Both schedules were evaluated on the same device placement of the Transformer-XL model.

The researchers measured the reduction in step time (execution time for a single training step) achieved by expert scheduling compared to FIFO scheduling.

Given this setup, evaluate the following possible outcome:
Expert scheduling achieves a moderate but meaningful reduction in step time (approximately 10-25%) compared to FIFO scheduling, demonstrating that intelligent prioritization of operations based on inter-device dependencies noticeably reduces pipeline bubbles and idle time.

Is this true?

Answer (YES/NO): NO